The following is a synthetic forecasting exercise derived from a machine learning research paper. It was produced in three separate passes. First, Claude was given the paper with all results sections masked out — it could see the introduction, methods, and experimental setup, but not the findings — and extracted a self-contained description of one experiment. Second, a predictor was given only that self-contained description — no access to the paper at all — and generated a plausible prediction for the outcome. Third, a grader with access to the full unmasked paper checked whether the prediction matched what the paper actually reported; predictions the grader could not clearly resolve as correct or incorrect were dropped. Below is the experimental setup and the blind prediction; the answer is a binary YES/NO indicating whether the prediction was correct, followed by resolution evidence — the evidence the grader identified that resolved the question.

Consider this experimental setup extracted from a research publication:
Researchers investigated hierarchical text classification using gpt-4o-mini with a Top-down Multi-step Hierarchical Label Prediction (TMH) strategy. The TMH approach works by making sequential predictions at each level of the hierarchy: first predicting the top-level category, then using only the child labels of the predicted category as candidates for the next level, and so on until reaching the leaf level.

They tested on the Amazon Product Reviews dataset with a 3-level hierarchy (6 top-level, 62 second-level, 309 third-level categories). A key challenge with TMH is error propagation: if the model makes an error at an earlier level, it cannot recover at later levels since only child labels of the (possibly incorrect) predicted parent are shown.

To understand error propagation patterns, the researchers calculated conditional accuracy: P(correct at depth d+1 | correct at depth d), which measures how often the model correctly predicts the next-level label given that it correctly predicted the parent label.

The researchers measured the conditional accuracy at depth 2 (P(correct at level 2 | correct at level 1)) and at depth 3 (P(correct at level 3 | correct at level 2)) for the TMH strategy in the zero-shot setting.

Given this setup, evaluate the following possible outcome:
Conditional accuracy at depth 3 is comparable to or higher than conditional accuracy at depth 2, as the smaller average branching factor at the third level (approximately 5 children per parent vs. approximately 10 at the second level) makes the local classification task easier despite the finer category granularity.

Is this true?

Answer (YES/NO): YES